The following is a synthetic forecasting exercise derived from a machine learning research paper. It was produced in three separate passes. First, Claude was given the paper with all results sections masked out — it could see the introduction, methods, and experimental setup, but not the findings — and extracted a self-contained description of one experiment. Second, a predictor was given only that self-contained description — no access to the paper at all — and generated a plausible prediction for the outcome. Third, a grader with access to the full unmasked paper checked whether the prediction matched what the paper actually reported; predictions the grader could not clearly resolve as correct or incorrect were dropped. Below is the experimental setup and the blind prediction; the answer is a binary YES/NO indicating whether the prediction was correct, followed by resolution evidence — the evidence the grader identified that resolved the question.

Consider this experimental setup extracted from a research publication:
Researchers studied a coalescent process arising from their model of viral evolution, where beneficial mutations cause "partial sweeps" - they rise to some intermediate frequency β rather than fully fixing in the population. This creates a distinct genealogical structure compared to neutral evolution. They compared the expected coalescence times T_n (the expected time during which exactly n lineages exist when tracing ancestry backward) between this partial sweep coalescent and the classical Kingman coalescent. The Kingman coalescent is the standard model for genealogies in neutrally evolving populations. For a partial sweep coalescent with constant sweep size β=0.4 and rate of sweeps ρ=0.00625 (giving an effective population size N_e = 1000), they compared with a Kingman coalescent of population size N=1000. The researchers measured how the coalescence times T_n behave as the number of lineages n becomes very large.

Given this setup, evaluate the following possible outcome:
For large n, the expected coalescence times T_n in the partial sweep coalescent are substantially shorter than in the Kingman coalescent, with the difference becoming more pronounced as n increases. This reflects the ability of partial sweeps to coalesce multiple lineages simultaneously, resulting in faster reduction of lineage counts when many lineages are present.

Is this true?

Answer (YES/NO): NO